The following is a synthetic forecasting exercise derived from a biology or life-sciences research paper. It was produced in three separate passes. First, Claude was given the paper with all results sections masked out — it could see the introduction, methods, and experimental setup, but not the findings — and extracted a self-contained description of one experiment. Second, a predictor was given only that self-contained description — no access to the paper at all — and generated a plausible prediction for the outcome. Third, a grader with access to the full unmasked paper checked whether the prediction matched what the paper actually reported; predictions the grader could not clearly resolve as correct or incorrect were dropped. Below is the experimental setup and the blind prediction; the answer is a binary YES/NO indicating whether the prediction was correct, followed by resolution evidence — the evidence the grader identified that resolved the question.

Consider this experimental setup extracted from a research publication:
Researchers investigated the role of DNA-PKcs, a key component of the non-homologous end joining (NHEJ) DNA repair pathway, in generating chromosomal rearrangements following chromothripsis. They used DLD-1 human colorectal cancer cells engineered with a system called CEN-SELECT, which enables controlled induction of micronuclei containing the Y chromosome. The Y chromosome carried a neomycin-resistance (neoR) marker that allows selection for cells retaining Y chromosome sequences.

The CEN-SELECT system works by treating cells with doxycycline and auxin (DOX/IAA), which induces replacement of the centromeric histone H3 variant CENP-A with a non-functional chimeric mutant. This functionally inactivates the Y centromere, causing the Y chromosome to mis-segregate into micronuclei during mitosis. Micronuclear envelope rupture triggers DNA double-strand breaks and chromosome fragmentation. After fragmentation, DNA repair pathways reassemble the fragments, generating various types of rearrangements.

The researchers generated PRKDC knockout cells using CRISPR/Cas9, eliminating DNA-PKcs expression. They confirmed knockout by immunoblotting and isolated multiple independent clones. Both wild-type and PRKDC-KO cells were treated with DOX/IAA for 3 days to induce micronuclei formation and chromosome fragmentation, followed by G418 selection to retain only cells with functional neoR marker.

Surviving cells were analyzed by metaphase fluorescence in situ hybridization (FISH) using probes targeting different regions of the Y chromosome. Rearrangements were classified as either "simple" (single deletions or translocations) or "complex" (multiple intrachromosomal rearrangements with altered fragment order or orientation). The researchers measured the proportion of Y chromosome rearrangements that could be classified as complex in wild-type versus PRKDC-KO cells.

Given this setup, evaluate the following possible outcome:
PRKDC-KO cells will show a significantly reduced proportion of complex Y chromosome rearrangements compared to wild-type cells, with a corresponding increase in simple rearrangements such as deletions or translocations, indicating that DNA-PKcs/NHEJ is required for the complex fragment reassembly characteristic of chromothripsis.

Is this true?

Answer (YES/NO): YES